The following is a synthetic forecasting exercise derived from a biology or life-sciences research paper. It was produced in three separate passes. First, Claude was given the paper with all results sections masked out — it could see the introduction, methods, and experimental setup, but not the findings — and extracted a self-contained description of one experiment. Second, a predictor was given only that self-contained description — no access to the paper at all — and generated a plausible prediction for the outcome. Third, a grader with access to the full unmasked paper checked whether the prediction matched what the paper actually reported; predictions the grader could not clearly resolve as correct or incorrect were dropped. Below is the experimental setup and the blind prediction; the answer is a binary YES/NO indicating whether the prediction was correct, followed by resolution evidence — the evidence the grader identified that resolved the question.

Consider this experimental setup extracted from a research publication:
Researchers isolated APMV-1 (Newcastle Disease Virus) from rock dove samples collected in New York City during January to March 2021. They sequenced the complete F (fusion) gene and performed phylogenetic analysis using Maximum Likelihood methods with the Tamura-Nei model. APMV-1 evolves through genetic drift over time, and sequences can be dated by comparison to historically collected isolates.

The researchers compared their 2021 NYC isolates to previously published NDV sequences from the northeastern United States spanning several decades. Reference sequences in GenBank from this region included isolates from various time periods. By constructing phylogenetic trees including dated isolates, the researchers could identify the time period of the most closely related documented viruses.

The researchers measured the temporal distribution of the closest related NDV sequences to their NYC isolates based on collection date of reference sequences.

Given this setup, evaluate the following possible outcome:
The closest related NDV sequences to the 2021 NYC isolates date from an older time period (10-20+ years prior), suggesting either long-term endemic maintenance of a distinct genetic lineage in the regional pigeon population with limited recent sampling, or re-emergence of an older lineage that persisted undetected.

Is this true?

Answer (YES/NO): NO